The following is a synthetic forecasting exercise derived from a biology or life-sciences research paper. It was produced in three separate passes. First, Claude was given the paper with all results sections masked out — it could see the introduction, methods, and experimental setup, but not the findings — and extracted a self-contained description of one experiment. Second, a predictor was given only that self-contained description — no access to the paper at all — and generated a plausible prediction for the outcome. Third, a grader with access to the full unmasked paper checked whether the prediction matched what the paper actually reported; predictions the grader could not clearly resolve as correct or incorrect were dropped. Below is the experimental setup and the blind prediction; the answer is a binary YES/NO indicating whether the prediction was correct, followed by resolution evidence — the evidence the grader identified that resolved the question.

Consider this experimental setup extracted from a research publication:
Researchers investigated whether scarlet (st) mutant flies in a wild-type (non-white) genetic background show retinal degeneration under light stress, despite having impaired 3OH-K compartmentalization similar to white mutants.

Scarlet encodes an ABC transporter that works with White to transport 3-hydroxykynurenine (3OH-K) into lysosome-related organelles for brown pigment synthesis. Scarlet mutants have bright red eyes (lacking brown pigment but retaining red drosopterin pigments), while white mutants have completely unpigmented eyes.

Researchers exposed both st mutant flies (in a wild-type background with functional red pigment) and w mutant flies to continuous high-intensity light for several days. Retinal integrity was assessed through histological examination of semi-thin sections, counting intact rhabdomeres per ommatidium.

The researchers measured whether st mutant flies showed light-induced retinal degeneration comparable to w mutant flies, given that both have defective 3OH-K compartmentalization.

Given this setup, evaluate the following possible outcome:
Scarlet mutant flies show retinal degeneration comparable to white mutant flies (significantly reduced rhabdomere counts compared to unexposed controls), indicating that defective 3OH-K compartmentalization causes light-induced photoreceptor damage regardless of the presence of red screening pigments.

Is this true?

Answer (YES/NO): NO